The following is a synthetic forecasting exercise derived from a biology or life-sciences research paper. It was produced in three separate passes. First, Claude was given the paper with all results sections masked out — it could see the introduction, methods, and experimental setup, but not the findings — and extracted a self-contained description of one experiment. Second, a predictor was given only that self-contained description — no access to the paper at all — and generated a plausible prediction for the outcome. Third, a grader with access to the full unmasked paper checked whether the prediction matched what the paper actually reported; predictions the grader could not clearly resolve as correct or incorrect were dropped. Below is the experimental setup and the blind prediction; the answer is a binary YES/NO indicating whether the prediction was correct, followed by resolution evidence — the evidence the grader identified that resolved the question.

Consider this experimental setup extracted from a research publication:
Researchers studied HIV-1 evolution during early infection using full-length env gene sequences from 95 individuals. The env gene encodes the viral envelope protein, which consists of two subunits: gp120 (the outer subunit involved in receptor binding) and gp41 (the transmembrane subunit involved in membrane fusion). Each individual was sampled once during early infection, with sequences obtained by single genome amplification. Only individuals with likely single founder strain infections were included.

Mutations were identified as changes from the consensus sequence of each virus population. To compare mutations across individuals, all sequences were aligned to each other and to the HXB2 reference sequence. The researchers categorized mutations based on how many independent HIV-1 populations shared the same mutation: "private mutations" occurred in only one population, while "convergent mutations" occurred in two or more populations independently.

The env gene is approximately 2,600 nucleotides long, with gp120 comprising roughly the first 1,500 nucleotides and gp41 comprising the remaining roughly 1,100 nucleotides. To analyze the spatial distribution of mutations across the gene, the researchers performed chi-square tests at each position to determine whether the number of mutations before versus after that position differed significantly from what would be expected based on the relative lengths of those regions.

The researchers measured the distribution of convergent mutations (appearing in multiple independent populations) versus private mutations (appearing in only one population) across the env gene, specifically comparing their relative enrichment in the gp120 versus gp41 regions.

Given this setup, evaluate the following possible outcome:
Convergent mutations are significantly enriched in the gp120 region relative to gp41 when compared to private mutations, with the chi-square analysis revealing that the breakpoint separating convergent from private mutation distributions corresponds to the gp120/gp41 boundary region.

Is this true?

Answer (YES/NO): NO